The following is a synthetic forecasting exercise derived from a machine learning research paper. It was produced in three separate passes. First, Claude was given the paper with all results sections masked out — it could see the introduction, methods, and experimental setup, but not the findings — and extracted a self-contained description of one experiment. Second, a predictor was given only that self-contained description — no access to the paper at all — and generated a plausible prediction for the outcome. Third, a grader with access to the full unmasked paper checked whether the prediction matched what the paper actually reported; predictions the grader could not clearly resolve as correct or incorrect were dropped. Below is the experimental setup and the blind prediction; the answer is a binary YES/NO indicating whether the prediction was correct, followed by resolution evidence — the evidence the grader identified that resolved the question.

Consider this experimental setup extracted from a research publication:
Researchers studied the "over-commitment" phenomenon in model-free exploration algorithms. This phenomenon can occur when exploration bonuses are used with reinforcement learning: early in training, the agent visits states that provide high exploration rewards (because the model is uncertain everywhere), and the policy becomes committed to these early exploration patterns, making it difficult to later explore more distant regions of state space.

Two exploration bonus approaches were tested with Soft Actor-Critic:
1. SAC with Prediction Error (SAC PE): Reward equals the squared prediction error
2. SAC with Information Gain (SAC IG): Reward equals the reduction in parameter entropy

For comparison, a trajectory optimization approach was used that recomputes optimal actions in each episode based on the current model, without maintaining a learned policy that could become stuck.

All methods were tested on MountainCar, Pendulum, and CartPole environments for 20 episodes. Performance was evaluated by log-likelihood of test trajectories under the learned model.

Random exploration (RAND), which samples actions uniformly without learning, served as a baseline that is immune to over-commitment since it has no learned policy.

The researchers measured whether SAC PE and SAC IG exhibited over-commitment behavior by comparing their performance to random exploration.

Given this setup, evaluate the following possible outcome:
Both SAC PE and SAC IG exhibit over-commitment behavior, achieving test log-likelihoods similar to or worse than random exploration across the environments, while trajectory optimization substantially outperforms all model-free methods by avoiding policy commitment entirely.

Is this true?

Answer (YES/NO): YES